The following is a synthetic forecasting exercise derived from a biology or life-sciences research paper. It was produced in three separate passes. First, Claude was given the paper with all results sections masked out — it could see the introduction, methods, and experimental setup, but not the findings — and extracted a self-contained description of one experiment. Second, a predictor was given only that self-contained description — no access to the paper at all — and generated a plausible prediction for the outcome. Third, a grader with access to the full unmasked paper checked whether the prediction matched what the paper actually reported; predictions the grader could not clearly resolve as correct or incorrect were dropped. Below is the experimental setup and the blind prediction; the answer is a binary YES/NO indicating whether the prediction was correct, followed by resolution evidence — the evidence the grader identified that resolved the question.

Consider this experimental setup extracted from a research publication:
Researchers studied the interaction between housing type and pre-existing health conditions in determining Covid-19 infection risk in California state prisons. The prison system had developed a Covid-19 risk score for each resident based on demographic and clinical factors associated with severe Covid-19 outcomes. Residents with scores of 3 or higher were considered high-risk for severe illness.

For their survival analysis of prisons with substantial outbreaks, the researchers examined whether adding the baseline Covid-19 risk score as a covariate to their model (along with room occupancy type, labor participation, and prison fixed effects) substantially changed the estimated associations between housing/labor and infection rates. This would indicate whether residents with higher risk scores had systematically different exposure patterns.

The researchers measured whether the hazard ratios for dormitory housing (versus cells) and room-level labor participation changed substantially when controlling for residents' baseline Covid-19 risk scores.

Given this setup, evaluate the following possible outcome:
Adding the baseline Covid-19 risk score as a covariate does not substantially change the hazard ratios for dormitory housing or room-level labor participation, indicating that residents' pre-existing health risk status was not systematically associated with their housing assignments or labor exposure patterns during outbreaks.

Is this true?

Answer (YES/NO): YES